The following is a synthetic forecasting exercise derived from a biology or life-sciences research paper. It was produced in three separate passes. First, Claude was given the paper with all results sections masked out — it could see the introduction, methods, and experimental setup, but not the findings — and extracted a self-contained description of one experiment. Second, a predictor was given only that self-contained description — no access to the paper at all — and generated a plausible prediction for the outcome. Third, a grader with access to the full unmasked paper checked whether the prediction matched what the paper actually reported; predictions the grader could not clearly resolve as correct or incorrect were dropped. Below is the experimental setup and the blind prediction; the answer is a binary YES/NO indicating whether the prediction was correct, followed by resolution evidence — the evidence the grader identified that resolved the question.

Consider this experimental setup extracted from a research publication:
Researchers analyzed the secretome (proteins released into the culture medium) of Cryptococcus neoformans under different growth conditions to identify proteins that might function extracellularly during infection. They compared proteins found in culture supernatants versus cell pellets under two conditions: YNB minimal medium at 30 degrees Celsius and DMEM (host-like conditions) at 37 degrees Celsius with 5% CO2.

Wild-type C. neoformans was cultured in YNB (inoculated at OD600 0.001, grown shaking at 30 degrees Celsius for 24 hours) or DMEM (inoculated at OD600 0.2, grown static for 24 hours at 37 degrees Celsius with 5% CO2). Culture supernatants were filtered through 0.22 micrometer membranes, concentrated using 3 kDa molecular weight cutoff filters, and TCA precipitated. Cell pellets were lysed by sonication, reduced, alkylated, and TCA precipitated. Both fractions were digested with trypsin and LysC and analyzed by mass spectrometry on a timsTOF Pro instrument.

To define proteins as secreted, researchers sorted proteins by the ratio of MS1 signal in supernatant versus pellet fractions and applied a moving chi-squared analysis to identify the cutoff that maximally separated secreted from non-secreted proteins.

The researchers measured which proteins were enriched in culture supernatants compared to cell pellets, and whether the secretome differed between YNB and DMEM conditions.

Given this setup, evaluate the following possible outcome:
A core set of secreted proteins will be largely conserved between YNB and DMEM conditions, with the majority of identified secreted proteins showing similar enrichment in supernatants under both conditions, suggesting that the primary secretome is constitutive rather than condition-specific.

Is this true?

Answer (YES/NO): NO